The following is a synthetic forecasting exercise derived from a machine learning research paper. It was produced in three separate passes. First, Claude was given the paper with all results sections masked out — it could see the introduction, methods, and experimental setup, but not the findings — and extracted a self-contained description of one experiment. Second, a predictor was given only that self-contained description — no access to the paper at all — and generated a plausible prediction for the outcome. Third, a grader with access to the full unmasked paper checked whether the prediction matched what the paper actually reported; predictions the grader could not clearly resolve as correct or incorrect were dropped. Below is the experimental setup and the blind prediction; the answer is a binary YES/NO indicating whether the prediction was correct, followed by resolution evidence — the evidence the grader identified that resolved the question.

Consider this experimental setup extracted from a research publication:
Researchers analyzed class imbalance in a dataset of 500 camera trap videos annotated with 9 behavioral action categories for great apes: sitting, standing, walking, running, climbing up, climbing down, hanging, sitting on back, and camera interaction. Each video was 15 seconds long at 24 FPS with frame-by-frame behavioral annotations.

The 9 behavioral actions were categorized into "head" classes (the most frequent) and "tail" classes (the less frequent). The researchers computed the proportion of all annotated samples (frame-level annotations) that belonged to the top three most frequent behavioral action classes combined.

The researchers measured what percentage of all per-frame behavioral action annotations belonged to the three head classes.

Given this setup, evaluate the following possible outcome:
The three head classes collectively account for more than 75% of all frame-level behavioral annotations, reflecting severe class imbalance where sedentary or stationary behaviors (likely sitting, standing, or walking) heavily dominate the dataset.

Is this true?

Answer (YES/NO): YES